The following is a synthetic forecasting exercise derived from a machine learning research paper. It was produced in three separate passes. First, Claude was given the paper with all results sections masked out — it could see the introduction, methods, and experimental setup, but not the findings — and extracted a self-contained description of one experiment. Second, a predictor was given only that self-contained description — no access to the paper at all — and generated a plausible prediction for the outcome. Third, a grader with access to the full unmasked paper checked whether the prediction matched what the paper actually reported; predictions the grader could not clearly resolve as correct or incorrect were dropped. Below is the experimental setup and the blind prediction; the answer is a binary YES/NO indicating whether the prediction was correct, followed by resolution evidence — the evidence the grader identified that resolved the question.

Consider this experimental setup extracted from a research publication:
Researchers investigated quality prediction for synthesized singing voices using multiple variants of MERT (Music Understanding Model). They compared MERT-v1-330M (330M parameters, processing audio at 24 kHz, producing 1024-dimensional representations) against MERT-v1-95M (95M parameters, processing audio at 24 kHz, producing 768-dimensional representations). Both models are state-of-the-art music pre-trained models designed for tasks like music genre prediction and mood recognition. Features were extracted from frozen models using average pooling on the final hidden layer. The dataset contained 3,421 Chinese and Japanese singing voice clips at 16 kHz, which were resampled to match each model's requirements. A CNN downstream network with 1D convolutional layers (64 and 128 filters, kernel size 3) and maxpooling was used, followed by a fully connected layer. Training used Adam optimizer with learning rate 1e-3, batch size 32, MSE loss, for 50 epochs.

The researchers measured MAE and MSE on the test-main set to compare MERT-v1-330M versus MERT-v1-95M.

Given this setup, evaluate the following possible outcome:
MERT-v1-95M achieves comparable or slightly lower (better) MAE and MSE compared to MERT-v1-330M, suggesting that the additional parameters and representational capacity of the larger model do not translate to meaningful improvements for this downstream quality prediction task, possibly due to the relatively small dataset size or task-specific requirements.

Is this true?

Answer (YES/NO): NO